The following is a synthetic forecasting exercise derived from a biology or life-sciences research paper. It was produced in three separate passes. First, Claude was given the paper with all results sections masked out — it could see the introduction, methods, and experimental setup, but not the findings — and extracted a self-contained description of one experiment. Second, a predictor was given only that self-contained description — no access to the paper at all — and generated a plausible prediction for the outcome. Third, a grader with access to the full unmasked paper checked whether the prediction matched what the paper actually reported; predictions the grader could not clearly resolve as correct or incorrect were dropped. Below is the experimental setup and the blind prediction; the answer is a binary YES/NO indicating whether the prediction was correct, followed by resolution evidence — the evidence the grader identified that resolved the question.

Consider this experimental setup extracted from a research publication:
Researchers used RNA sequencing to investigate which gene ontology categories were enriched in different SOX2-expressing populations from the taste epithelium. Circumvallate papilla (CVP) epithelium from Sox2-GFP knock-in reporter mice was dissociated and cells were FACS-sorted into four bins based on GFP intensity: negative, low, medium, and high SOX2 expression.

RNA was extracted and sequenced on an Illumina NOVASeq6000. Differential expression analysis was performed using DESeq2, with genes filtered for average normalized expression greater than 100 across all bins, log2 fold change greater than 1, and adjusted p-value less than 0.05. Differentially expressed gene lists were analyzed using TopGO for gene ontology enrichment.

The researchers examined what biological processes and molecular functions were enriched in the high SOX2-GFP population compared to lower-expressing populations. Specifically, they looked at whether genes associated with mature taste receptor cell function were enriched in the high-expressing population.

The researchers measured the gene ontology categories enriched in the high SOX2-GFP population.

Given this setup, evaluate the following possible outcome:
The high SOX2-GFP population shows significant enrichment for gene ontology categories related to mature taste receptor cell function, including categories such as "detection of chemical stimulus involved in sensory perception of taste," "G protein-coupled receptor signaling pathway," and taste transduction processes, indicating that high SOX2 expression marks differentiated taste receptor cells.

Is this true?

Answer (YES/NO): NO